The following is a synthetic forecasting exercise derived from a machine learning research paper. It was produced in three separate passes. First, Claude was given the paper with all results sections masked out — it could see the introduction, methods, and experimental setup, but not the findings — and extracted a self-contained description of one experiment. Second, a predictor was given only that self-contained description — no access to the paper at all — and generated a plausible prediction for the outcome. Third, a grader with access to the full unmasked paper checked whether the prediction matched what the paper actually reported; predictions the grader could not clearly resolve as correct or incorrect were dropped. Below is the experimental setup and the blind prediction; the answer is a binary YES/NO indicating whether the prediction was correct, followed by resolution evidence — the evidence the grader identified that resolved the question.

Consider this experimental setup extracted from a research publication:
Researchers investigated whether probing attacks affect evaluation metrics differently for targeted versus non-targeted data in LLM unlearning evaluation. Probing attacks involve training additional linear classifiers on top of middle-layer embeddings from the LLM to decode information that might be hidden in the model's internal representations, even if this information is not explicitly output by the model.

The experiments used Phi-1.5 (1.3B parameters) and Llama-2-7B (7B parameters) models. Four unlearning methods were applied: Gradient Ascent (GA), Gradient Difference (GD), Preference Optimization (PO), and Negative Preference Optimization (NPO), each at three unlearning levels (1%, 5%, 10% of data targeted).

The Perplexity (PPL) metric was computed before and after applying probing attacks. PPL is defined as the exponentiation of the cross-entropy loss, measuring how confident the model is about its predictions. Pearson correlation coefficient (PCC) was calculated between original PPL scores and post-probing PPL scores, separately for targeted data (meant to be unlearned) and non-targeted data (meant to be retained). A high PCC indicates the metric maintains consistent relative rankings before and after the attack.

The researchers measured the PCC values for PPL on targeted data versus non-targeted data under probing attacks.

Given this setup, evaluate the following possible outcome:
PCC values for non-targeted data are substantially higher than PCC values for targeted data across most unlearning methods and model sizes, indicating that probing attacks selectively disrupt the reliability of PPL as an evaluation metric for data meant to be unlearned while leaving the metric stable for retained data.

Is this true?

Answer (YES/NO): NO